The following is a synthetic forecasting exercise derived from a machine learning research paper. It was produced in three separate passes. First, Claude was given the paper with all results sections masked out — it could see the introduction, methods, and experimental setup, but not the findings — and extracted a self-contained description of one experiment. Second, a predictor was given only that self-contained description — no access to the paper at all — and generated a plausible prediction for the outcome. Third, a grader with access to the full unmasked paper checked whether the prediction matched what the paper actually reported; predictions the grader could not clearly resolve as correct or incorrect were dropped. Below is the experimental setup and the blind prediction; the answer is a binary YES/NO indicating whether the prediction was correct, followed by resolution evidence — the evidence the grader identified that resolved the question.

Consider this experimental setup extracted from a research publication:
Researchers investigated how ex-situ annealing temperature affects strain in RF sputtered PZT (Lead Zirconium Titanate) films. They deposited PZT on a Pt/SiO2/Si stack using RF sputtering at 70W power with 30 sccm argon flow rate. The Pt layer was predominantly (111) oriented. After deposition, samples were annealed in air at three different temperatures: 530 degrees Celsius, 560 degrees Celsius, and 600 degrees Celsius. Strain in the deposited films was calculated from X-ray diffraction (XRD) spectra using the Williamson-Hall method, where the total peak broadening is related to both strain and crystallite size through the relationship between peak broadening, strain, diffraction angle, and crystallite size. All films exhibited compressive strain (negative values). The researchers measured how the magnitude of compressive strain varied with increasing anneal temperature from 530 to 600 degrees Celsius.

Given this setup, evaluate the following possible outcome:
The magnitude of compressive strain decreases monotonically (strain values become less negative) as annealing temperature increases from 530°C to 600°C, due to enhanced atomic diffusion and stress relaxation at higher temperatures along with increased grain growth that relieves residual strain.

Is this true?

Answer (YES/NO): YES